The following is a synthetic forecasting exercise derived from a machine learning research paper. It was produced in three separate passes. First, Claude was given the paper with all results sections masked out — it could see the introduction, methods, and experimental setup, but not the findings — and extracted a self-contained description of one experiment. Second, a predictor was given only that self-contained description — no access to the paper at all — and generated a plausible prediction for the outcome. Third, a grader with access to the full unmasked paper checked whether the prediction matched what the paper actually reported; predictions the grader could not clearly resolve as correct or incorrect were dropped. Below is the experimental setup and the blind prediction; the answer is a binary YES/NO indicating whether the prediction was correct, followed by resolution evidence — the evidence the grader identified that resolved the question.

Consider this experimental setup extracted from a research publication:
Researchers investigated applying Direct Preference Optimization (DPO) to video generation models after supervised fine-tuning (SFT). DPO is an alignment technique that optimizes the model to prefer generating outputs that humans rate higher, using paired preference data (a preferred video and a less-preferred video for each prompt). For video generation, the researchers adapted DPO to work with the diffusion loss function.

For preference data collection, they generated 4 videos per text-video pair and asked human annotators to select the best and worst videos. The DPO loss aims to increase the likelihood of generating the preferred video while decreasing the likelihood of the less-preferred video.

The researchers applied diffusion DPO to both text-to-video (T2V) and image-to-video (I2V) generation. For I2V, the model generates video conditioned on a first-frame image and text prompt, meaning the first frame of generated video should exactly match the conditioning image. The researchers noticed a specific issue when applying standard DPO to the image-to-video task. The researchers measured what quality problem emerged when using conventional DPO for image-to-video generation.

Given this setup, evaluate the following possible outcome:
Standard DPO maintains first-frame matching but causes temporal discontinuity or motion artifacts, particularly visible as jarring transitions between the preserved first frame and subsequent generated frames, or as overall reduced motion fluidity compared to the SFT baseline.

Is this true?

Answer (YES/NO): NO